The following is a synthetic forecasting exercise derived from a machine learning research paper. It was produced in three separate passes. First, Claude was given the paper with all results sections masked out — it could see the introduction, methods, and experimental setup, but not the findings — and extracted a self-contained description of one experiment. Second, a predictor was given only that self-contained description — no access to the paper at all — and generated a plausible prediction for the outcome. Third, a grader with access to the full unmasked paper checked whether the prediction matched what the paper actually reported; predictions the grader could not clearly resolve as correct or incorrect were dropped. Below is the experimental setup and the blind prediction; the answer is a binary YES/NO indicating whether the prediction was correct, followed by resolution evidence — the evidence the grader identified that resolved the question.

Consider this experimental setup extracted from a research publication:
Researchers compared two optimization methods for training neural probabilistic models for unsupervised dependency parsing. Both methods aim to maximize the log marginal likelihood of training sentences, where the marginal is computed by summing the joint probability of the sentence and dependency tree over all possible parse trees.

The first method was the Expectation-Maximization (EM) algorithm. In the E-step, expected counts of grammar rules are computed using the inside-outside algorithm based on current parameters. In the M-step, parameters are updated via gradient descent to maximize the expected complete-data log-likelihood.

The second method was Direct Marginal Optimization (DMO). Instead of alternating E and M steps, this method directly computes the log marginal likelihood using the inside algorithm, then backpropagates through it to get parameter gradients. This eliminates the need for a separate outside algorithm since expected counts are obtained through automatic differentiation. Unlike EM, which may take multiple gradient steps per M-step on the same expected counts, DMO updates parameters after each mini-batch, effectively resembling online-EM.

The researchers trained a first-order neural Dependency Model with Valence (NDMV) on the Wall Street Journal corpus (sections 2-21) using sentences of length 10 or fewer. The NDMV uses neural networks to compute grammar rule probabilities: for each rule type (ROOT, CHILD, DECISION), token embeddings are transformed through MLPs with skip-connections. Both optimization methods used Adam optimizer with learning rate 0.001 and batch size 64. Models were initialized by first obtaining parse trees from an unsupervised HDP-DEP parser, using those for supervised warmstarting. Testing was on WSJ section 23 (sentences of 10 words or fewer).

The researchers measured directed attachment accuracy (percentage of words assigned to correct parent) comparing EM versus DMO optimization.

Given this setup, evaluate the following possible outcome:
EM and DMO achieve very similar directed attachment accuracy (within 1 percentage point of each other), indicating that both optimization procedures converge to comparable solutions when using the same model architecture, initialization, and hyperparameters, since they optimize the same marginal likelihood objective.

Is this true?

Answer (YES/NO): YES